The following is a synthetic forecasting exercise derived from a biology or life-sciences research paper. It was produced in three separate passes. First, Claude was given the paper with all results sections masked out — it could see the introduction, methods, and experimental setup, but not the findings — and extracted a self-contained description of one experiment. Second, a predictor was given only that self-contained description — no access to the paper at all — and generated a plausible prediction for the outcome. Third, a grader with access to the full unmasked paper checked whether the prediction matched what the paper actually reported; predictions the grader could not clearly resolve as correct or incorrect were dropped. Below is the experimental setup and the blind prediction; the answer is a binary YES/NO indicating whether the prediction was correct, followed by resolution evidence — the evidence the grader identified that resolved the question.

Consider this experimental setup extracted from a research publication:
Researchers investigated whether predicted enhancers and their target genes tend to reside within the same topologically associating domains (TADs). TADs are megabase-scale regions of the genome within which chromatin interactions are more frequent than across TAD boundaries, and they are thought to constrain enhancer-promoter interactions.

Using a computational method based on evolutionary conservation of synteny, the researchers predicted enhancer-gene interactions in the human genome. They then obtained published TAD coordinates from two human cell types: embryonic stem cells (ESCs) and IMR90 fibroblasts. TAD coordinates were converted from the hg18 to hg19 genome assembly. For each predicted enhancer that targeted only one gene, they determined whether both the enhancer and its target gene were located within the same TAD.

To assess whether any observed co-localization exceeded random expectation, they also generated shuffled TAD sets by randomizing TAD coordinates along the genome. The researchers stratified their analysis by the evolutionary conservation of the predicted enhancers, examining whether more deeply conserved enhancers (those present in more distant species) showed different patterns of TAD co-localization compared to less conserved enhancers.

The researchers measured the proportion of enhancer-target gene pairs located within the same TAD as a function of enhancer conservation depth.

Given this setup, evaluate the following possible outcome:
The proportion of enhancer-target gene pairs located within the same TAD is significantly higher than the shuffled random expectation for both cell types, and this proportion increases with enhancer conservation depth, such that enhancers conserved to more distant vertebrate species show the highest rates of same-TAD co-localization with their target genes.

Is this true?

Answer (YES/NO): YES